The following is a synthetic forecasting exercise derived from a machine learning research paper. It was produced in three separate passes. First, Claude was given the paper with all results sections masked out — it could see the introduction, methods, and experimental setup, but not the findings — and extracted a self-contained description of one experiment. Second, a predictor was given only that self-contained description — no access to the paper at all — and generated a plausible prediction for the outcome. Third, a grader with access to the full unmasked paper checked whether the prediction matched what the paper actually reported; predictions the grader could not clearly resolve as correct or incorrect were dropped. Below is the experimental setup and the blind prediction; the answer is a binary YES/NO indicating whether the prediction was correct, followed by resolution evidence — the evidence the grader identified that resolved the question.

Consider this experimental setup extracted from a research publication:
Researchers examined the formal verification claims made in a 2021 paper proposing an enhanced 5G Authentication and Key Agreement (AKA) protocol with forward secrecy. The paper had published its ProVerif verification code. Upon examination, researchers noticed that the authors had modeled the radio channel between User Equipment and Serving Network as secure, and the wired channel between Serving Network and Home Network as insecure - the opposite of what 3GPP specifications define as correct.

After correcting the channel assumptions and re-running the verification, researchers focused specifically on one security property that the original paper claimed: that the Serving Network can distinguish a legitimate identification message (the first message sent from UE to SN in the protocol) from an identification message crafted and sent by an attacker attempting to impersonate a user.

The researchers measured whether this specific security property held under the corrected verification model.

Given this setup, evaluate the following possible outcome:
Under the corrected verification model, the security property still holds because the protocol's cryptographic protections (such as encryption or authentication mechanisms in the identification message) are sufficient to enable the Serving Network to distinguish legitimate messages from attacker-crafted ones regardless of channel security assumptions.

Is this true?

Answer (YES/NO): NO